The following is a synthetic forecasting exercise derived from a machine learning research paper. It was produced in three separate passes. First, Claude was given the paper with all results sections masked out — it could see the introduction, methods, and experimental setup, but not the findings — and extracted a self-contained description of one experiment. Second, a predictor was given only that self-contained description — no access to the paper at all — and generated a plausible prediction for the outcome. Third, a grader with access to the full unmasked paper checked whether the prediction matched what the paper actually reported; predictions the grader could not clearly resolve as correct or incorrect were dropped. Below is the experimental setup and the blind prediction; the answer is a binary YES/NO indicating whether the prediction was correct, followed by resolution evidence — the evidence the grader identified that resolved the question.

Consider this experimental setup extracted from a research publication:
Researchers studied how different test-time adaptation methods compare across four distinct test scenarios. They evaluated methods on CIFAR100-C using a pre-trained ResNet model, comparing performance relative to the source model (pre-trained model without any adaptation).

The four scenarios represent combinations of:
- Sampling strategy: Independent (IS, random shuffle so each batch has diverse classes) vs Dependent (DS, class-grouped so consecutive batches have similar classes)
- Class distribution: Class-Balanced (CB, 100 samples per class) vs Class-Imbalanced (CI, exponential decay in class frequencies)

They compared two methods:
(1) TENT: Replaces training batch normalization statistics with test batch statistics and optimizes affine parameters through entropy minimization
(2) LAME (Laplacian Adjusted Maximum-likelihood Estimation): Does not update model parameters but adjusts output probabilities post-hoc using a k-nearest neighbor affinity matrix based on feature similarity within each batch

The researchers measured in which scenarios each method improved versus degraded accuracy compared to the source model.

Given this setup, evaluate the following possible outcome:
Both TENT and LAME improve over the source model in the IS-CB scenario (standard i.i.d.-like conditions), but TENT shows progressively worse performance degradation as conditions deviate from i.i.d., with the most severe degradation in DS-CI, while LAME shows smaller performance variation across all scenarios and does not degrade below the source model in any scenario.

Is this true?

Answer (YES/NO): NO